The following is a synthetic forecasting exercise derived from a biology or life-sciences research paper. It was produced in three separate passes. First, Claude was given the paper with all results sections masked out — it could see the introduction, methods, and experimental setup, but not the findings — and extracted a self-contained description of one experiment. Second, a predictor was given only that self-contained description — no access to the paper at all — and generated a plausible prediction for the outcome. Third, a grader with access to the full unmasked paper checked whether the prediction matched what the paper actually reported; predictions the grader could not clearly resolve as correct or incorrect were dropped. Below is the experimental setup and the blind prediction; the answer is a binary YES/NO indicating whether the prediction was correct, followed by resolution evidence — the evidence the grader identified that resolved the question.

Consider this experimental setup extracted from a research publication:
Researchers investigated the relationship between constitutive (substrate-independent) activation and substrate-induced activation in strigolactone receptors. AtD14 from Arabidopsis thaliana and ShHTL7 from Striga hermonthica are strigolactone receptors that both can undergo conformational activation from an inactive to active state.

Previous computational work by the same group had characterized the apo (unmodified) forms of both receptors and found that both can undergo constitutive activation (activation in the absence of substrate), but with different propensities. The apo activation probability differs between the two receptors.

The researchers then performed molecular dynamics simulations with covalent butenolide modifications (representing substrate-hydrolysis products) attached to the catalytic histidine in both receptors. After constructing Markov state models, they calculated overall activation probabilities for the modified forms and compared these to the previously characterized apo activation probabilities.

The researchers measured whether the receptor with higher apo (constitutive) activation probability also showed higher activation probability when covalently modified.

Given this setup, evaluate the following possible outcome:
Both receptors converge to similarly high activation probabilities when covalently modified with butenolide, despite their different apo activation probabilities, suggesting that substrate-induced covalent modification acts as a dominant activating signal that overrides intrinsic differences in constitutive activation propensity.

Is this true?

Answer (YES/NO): YES